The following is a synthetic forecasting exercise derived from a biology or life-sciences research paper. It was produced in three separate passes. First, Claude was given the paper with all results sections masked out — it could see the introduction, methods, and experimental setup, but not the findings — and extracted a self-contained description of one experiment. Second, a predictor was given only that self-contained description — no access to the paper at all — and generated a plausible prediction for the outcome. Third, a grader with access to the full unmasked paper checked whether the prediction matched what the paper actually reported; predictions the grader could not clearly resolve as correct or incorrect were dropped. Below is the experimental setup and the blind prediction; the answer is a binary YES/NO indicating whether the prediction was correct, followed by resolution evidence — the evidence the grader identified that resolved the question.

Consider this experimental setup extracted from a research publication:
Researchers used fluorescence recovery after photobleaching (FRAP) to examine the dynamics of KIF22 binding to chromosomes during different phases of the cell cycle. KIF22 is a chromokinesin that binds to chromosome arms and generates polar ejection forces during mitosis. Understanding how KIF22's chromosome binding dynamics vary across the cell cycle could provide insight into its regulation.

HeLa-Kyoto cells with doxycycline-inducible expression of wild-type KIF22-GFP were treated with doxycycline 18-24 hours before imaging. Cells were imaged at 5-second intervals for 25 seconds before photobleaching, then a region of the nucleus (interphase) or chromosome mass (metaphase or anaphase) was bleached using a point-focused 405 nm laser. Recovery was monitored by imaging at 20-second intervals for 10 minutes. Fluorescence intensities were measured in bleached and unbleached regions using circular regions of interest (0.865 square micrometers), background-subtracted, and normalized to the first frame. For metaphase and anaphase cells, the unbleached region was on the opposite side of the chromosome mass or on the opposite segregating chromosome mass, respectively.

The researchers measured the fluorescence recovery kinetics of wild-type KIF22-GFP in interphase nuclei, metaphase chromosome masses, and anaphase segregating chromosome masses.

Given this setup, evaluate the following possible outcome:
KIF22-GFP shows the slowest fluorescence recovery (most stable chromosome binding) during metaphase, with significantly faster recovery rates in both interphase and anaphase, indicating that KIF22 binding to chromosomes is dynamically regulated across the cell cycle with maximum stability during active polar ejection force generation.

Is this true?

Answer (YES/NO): NO